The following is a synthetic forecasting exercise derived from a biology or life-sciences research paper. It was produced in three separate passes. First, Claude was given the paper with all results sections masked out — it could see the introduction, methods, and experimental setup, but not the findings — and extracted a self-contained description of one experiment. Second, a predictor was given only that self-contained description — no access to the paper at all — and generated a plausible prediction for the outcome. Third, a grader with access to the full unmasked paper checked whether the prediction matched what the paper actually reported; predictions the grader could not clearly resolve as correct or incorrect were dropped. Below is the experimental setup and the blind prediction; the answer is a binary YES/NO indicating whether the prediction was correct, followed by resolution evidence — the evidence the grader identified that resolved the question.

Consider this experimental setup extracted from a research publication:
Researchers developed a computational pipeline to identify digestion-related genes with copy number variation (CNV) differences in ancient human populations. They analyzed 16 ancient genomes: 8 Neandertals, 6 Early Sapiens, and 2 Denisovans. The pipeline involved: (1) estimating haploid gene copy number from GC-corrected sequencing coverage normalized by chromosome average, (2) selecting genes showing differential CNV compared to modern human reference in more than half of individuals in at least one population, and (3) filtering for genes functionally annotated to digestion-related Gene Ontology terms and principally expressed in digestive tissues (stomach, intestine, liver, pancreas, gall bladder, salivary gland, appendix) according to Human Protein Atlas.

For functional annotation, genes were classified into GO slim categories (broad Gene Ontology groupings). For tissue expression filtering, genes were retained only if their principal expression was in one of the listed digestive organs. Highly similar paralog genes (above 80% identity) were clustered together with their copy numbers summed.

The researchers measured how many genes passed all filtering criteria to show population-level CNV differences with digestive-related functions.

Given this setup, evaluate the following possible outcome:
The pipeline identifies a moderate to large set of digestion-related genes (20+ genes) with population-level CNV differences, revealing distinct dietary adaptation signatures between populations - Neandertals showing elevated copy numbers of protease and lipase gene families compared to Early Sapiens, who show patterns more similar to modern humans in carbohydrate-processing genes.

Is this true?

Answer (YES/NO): NO